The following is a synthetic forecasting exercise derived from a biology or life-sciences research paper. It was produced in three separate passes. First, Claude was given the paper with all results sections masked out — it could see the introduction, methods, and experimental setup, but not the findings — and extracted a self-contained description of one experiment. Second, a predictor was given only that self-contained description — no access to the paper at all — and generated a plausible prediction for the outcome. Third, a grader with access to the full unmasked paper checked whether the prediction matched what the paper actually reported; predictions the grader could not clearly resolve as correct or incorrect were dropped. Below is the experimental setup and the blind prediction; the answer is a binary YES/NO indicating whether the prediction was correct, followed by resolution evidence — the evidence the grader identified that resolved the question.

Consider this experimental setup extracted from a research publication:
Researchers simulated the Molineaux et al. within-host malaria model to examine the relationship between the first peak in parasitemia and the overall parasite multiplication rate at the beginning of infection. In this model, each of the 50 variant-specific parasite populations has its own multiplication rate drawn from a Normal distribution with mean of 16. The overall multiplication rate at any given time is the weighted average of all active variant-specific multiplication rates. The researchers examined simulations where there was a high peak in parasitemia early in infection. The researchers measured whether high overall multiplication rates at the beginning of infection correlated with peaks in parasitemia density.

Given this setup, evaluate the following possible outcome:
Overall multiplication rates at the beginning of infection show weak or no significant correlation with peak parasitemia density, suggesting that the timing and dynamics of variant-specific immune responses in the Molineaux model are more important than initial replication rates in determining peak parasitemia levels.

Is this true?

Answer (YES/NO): NO